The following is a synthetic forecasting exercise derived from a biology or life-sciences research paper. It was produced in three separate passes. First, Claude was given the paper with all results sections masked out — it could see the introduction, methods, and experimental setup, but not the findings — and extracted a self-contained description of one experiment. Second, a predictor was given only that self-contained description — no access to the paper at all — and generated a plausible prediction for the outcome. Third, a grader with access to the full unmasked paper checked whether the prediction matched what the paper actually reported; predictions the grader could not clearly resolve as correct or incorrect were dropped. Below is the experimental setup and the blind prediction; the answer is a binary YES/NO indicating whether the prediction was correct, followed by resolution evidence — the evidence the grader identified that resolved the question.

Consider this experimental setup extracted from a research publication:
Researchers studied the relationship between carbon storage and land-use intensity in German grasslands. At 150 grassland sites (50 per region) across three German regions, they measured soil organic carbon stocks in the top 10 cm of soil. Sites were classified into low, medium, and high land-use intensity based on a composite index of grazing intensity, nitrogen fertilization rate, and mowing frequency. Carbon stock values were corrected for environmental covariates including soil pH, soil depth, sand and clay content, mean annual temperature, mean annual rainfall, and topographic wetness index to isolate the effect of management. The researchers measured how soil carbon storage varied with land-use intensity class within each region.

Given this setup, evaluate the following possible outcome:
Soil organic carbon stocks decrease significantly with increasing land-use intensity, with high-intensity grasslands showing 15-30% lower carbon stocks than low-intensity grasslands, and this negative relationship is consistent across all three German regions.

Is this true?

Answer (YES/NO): NO